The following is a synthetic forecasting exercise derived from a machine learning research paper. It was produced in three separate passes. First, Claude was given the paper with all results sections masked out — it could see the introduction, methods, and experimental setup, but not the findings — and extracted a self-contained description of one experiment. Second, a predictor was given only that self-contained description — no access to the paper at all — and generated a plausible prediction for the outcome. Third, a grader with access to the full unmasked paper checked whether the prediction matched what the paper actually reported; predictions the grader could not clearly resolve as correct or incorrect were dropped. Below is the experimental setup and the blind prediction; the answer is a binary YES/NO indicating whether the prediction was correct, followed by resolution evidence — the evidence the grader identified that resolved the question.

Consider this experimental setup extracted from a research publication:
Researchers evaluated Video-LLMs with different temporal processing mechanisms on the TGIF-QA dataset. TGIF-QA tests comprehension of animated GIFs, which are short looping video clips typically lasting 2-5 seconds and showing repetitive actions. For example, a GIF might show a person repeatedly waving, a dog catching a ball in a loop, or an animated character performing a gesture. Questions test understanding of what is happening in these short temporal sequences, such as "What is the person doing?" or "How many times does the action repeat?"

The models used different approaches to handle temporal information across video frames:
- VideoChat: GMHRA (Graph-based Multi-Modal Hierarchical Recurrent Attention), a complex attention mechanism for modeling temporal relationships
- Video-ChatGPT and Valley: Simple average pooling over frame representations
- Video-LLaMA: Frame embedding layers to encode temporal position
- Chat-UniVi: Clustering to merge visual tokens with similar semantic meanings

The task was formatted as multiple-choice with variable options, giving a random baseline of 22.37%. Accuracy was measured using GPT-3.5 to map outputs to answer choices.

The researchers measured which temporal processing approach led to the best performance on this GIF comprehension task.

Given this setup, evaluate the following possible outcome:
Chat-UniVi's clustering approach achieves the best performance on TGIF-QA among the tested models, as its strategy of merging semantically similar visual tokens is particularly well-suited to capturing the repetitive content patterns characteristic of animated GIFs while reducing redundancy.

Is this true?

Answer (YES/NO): YES